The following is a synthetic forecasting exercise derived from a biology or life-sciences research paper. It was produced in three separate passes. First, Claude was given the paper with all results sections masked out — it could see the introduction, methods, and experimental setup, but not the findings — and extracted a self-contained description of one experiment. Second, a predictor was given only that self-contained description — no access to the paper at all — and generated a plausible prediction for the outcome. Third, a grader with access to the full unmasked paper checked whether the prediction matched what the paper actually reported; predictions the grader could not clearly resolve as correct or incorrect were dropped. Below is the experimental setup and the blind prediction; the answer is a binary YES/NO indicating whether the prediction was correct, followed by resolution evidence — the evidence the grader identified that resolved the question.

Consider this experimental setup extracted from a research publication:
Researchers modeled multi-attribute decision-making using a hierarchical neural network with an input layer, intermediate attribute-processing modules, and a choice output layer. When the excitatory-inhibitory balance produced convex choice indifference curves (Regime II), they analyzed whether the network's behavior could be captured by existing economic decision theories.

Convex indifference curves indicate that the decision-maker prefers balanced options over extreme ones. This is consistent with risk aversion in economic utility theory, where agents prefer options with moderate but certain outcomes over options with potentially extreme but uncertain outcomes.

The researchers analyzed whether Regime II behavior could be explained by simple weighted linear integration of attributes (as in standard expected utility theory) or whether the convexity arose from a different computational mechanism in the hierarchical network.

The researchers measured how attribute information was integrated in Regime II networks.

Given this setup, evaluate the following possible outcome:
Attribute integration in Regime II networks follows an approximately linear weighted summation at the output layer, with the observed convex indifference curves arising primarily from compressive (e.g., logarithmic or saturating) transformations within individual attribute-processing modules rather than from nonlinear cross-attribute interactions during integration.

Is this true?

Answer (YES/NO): YES